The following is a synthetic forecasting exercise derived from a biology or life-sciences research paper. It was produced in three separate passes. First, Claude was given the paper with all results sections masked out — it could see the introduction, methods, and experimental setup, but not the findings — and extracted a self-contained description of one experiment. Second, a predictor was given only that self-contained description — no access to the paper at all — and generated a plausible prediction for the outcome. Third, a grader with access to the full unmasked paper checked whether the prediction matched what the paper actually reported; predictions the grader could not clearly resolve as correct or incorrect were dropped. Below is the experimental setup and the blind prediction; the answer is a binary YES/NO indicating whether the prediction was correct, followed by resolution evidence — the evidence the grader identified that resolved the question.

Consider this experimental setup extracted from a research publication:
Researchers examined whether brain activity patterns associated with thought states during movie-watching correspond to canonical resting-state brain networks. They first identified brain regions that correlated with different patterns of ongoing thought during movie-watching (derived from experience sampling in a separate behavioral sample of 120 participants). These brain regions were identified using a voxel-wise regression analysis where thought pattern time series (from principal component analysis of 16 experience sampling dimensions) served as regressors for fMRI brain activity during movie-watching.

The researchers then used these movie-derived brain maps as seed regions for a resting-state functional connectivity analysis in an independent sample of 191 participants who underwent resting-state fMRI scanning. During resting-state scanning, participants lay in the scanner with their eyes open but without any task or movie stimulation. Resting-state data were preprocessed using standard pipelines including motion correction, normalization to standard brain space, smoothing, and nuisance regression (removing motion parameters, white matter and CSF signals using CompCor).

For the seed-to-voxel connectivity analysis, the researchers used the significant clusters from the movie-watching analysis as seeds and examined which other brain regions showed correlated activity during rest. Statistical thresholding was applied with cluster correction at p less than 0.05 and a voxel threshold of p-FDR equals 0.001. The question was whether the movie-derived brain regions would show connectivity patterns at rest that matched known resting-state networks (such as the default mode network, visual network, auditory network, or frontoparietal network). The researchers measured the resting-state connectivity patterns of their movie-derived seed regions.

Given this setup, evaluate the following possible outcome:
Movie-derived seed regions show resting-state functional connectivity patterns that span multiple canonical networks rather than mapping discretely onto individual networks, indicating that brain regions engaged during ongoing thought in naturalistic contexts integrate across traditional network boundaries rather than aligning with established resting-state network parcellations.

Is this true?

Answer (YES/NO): YES